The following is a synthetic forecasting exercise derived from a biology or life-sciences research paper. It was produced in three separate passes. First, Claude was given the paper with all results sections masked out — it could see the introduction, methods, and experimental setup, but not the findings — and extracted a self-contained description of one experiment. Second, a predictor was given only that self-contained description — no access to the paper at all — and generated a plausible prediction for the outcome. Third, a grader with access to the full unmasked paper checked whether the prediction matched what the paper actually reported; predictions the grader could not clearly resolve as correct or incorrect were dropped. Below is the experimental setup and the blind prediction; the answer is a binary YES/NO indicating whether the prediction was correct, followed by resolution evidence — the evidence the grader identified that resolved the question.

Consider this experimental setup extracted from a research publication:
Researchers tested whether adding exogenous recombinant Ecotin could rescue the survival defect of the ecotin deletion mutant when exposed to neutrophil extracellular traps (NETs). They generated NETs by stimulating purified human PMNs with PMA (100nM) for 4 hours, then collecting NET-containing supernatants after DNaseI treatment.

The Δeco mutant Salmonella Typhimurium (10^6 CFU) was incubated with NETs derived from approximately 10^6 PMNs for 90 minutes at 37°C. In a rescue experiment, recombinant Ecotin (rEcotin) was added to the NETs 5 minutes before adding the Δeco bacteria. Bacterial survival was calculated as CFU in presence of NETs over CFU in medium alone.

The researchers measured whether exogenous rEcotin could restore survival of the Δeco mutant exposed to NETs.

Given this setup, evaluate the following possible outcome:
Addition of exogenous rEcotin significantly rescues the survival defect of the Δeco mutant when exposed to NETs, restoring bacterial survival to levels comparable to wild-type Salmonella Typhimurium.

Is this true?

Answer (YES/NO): YES